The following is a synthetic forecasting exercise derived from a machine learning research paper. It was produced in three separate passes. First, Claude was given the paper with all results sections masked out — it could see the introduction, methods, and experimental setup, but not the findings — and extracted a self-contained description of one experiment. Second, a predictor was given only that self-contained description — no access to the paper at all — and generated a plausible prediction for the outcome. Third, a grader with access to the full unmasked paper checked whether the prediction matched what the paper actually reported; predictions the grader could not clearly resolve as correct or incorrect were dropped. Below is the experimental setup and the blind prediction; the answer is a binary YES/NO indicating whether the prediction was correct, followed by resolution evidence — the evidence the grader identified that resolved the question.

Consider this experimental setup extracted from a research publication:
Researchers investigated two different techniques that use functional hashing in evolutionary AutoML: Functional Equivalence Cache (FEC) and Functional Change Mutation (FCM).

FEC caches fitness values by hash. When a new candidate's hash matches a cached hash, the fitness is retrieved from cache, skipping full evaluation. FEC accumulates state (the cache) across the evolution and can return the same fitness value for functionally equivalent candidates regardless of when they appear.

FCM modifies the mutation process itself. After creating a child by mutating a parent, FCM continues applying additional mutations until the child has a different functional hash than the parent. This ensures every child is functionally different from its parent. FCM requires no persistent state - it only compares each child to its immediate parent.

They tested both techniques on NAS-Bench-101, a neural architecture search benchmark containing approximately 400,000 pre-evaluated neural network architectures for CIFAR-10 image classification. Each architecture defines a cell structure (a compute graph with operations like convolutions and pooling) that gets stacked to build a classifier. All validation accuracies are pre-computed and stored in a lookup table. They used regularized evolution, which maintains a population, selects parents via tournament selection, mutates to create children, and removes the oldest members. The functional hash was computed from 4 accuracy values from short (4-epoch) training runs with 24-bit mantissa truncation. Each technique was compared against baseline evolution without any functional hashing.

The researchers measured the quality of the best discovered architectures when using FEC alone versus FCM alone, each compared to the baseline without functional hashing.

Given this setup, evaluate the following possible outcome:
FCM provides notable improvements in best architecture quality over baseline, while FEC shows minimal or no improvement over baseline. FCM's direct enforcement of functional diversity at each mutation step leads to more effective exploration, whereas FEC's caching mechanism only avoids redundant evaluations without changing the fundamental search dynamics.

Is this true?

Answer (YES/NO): NO